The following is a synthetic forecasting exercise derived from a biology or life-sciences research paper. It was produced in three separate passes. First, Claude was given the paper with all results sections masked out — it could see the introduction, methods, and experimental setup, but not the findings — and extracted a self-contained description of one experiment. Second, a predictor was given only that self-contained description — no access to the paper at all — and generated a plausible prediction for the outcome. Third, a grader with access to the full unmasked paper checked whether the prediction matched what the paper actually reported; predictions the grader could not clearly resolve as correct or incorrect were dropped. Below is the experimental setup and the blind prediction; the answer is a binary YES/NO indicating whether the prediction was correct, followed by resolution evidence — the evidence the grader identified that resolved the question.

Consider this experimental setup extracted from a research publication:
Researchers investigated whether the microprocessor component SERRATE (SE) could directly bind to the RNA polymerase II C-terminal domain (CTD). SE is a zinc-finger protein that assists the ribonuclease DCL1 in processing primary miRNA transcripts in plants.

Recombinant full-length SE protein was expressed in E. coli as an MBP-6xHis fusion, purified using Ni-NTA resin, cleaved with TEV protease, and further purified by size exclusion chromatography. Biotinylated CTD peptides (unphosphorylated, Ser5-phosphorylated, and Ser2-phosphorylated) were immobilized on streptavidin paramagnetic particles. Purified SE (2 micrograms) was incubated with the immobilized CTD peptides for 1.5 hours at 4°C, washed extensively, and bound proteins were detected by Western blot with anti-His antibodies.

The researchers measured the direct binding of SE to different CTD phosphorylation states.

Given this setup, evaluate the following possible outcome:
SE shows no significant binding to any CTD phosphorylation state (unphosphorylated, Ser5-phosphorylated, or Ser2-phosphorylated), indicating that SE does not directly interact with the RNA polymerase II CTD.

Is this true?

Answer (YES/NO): YES